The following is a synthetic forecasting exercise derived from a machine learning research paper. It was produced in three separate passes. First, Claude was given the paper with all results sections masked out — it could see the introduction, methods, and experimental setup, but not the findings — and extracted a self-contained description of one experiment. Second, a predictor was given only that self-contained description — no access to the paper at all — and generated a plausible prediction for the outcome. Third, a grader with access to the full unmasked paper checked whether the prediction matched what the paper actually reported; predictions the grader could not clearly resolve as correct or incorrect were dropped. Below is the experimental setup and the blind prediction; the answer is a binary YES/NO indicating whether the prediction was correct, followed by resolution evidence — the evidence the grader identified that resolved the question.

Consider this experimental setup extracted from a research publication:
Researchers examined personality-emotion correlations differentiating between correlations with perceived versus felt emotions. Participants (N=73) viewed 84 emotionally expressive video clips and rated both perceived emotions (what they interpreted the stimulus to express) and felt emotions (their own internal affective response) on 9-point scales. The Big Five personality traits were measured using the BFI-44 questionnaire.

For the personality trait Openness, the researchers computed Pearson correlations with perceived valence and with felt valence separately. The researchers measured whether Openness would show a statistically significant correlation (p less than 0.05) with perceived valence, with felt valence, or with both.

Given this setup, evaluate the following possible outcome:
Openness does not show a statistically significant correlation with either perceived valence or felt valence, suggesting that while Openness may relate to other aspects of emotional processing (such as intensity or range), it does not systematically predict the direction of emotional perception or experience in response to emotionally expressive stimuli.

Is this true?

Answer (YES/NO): NO